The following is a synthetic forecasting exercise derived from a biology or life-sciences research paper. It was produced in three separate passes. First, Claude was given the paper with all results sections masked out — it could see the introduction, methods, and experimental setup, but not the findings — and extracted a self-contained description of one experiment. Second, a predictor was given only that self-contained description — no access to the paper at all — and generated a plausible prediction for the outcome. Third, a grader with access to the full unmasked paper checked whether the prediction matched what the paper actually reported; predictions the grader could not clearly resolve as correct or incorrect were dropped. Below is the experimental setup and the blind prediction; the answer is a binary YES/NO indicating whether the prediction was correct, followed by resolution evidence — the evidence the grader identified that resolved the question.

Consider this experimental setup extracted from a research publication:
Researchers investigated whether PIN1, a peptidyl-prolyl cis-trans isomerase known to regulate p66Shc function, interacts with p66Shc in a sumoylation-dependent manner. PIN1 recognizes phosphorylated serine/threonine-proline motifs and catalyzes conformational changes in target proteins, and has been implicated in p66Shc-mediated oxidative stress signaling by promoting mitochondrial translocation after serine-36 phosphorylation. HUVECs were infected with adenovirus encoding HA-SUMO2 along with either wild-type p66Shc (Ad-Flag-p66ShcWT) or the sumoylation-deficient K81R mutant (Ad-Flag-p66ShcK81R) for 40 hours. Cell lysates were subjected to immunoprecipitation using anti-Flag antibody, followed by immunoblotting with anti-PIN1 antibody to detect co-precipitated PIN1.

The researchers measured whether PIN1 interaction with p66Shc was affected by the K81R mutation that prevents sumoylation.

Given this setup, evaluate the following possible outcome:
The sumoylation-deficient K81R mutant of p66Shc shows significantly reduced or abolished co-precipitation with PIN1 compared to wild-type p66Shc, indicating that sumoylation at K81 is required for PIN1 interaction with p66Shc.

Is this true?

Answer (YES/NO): NO